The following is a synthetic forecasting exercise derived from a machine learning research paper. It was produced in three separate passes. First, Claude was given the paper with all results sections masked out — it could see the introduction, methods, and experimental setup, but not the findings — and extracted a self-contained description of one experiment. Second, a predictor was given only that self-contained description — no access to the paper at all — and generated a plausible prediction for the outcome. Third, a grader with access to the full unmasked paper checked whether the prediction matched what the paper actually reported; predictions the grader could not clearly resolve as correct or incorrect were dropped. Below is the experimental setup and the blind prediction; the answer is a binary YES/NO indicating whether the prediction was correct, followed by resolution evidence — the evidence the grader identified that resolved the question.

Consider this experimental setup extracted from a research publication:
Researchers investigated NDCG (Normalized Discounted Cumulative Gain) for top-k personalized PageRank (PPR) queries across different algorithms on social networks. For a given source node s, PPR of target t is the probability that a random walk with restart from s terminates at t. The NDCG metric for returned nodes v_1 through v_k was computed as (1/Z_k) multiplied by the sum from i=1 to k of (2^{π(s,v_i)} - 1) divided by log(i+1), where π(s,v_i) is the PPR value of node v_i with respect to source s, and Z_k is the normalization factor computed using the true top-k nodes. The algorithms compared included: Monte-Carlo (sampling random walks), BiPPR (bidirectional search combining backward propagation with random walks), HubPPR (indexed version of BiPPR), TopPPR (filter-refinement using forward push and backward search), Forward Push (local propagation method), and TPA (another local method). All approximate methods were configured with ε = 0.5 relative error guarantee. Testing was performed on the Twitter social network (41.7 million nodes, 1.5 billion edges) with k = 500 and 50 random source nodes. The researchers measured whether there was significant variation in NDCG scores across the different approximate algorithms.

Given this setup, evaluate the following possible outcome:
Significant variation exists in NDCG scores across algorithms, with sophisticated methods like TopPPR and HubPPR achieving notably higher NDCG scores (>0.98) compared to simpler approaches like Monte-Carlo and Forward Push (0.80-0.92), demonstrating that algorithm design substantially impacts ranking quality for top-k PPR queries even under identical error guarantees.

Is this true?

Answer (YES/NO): NO